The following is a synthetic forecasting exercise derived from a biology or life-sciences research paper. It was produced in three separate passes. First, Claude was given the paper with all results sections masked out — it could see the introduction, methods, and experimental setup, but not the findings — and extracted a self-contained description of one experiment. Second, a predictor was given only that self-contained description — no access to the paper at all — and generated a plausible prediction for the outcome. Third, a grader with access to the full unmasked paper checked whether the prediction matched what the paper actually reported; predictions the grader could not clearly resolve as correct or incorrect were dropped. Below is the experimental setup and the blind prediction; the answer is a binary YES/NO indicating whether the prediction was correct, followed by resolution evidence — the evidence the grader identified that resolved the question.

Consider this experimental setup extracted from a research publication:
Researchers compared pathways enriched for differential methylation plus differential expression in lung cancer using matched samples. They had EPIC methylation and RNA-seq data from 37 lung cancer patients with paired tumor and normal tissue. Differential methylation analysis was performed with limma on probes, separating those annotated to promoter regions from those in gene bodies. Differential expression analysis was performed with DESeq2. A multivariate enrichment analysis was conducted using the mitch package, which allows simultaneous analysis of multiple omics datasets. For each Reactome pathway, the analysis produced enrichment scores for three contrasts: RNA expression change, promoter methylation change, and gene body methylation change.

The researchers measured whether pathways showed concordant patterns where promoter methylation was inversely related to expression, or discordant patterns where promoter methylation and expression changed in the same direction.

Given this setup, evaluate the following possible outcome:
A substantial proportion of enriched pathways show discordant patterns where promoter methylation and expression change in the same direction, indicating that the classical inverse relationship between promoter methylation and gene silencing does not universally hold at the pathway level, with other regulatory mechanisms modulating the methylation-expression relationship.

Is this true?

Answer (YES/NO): YES